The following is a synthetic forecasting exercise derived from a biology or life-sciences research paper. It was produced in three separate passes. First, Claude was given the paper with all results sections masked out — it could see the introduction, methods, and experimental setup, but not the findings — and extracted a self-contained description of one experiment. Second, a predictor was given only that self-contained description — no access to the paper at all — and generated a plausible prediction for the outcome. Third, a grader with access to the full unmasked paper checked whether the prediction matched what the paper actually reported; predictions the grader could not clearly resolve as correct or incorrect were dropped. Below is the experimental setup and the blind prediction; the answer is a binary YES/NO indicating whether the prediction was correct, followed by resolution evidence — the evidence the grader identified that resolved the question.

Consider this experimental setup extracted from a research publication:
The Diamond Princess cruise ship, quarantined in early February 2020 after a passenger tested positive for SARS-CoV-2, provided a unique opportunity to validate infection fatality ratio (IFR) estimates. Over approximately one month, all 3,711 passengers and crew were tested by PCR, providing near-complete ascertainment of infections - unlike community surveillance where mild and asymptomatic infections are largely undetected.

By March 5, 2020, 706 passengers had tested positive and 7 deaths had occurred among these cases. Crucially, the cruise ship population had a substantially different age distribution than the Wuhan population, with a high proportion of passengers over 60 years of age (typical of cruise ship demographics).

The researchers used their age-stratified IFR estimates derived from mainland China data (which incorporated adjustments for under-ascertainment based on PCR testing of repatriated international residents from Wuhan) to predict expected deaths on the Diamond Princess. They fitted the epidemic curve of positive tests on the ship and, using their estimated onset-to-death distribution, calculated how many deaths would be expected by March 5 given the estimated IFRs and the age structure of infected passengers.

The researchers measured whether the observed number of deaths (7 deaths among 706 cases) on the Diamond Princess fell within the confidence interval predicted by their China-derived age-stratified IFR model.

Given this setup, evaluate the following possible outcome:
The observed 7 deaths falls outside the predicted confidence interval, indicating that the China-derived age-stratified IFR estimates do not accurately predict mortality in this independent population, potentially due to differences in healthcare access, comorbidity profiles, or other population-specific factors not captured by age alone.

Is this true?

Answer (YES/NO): NO